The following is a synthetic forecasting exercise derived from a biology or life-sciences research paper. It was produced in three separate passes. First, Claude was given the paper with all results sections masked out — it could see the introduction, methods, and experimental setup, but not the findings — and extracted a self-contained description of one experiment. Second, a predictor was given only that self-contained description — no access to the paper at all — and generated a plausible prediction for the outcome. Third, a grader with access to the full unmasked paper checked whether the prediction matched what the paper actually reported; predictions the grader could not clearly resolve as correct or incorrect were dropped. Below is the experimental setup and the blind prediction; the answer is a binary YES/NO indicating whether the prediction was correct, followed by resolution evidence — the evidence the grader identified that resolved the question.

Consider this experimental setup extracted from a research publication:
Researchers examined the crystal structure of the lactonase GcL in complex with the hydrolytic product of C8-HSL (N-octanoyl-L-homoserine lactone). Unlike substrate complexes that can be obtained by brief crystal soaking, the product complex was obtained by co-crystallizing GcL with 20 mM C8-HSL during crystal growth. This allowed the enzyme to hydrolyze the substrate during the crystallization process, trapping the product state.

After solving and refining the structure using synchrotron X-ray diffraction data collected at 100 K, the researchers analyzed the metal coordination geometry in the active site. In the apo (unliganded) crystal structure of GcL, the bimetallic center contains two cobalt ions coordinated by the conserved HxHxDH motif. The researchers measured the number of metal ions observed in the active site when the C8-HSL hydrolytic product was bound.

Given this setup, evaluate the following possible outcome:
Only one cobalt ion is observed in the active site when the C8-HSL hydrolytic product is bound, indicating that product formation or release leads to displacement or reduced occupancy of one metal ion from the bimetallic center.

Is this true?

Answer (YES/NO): NO